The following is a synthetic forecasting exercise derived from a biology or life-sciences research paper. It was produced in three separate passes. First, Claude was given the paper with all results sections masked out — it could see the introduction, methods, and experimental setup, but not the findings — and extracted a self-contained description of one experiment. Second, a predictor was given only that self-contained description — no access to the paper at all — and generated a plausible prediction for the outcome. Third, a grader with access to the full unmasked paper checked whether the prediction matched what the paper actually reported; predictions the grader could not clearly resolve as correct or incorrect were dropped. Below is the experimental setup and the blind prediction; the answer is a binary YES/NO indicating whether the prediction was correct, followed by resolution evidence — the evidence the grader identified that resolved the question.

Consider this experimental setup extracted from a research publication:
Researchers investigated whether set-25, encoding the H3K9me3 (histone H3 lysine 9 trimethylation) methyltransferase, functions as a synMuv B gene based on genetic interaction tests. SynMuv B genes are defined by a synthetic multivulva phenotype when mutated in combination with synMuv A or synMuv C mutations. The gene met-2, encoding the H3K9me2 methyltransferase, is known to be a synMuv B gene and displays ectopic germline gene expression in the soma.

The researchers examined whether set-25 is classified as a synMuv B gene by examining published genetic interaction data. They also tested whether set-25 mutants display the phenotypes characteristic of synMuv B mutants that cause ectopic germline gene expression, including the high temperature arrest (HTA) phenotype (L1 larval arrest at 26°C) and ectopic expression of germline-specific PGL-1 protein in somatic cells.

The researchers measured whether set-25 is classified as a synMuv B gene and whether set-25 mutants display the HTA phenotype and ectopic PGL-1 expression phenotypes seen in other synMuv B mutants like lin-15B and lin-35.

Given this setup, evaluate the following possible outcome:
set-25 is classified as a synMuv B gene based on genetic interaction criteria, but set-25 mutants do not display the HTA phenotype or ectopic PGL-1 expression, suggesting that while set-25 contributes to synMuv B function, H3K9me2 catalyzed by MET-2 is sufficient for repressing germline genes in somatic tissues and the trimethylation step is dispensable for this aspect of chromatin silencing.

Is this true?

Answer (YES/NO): NO